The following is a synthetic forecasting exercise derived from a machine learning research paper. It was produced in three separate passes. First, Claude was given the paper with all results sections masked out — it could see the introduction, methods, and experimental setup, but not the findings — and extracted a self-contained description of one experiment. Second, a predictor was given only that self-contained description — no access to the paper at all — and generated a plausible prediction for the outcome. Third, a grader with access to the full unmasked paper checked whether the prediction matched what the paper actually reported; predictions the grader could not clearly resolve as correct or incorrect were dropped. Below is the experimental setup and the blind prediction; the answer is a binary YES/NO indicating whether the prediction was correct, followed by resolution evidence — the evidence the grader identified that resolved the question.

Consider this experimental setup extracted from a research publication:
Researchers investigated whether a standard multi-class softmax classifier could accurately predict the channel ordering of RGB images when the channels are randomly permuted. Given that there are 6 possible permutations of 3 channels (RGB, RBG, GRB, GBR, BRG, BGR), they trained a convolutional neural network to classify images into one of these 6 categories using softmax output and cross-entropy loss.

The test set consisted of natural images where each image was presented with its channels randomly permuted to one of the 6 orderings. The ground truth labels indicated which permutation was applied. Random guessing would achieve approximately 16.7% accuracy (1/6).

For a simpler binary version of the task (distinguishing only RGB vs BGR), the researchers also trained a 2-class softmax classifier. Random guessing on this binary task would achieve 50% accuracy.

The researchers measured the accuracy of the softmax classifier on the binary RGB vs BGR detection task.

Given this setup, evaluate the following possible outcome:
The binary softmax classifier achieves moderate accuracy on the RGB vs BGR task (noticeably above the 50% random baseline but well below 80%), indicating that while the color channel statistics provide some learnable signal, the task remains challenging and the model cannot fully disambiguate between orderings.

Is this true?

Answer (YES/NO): NO